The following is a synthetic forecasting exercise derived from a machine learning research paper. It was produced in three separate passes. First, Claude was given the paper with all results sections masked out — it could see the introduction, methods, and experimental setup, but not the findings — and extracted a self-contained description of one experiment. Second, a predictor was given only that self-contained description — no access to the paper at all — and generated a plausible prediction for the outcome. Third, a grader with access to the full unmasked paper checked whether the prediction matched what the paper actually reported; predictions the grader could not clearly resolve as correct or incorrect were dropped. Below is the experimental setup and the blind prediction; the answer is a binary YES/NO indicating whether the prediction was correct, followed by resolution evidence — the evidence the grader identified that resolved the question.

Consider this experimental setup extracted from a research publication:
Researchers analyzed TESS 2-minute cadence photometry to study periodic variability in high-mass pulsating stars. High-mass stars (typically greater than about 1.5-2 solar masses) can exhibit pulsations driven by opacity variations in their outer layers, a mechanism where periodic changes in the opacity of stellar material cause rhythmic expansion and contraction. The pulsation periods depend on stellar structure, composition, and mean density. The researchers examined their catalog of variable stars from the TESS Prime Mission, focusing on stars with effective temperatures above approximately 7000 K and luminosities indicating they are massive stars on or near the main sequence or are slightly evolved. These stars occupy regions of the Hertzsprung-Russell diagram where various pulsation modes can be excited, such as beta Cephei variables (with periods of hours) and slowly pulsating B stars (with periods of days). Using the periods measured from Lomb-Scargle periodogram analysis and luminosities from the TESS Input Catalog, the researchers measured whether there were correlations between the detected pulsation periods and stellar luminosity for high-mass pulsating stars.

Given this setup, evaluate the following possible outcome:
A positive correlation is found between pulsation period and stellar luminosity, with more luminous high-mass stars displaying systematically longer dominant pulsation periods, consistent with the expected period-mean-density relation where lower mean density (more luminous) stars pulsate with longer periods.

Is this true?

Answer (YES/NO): YES